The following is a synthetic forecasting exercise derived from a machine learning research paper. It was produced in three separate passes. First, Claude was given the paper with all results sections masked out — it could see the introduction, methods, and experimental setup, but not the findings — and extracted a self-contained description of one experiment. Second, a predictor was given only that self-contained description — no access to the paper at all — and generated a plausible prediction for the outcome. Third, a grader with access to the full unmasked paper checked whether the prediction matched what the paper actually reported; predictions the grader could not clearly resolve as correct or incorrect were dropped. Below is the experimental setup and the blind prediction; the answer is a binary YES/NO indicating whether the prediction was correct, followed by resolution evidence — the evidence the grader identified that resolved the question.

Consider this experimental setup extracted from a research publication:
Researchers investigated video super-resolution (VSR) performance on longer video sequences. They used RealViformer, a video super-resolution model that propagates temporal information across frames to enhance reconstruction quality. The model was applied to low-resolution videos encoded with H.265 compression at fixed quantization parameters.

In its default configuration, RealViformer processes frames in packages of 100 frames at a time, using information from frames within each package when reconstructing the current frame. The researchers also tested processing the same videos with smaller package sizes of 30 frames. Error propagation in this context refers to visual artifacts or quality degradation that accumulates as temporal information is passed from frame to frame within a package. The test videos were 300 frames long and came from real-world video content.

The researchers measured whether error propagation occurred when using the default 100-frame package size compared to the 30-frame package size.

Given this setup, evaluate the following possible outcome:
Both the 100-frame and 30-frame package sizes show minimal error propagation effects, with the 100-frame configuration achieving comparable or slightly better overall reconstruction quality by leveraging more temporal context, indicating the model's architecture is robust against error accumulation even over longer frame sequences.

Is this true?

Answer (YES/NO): NO